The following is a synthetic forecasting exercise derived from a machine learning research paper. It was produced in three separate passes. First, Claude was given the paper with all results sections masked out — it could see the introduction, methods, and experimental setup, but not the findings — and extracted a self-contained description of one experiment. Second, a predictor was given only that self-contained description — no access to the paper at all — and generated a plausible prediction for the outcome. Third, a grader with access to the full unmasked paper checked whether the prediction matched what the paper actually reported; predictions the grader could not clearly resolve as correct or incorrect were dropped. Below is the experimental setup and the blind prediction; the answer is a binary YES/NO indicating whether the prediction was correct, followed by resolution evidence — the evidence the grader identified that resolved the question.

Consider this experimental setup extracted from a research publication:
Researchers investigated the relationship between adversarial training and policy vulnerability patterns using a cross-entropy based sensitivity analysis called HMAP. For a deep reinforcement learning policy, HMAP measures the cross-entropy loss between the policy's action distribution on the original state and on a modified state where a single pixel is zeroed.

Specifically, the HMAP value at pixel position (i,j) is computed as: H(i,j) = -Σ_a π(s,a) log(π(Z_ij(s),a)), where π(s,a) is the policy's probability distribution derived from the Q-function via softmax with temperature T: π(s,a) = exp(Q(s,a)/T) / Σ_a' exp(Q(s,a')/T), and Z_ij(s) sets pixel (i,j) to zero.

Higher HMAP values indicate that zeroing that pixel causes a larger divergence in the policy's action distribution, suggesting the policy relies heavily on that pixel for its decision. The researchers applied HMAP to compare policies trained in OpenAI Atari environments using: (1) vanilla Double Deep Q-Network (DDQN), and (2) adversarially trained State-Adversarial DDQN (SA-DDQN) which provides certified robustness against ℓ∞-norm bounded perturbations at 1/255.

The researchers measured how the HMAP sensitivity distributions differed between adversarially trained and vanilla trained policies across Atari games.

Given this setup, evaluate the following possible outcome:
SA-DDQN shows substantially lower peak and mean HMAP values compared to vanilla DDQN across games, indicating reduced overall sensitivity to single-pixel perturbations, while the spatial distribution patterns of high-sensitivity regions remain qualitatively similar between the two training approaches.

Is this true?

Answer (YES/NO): NO